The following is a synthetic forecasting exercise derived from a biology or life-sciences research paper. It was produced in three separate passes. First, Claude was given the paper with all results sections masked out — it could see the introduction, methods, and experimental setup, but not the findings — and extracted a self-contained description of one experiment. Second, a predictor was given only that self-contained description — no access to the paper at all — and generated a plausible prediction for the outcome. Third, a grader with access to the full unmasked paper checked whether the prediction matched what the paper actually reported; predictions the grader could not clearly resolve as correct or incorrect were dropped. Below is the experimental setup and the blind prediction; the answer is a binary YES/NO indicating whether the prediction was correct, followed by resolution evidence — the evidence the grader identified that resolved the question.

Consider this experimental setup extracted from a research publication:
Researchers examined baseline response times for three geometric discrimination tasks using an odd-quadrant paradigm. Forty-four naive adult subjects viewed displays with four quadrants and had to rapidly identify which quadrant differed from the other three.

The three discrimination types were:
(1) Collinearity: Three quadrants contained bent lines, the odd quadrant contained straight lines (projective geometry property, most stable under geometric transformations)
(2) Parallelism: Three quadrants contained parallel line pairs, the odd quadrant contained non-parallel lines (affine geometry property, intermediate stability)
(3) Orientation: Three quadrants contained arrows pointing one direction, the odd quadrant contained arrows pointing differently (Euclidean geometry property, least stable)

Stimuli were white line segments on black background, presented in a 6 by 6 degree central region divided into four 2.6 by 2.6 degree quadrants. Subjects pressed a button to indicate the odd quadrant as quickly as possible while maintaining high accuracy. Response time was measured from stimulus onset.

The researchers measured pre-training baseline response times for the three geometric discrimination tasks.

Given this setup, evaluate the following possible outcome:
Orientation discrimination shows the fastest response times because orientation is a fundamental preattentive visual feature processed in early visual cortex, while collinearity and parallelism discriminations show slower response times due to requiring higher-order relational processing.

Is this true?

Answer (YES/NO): NO